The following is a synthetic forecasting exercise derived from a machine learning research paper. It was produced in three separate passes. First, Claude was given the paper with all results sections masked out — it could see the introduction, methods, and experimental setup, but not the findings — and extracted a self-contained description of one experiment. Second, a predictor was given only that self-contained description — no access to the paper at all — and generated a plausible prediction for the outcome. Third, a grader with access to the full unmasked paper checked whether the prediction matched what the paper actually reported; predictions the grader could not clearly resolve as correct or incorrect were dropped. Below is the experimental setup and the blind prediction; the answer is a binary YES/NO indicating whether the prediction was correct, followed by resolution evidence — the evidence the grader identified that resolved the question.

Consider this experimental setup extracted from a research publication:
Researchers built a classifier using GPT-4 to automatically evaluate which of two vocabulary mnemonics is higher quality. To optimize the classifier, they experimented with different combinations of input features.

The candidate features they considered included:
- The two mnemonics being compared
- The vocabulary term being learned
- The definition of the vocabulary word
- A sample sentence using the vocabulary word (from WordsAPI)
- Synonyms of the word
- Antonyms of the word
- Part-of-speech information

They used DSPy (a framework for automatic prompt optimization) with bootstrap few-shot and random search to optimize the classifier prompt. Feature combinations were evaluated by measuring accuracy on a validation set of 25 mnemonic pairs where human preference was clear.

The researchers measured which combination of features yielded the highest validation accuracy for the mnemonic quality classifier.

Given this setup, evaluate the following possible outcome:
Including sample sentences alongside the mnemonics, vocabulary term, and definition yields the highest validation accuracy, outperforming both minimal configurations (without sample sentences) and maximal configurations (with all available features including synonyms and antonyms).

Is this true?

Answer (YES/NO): NO